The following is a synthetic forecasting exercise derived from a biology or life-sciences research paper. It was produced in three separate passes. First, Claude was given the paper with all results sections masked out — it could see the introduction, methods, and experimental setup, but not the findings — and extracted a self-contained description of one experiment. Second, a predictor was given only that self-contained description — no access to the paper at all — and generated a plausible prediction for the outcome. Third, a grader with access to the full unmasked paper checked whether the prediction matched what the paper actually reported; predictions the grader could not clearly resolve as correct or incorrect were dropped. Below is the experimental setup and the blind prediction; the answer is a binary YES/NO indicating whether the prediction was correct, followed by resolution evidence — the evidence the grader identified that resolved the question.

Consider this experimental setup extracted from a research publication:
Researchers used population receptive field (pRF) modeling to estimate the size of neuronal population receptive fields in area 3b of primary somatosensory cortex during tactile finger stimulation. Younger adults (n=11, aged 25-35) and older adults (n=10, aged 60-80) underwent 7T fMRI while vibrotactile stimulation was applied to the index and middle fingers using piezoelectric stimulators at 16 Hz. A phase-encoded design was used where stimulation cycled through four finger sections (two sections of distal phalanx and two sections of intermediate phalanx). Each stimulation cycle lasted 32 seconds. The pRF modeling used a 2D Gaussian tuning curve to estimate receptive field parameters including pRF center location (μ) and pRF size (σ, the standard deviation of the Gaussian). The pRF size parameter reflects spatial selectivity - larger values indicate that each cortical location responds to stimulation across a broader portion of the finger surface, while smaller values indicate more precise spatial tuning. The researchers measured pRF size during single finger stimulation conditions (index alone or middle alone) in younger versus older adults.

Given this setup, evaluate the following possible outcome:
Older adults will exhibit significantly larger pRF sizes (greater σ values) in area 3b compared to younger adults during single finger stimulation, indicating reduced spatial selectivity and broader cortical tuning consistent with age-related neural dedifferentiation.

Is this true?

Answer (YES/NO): NO